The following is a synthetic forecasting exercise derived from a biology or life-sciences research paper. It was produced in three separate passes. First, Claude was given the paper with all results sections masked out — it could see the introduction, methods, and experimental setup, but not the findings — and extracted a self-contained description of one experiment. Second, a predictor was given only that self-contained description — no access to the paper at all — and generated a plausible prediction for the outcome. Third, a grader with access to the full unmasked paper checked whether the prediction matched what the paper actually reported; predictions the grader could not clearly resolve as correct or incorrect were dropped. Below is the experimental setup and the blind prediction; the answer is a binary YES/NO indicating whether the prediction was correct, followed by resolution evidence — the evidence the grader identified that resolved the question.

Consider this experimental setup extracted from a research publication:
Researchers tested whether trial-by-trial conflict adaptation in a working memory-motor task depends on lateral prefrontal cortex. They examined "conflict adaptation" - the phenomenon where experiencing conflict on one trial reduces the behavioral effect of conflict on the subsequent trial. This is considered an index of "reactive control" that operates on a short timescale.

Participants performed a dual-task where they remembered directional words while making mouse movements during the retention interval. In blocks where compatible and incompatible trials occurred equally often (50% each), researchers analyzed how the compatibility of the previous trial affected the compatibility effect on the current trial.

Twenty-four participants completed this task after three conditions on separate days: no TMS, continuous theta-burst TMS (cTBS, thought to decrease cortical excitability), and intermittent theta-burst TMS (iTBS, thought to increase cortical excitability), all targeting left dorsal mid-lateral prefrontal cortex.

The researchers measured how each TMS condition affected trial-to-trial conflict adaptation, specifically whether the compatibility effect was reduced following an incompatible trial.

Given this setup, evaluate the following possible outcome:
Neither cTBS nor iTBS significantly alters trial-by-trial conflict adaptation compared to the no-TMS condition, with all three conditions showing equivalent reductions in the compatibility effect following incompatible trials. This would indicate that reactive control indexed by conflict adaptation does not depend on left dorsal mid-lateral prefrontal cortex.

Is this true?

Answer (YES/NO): NO